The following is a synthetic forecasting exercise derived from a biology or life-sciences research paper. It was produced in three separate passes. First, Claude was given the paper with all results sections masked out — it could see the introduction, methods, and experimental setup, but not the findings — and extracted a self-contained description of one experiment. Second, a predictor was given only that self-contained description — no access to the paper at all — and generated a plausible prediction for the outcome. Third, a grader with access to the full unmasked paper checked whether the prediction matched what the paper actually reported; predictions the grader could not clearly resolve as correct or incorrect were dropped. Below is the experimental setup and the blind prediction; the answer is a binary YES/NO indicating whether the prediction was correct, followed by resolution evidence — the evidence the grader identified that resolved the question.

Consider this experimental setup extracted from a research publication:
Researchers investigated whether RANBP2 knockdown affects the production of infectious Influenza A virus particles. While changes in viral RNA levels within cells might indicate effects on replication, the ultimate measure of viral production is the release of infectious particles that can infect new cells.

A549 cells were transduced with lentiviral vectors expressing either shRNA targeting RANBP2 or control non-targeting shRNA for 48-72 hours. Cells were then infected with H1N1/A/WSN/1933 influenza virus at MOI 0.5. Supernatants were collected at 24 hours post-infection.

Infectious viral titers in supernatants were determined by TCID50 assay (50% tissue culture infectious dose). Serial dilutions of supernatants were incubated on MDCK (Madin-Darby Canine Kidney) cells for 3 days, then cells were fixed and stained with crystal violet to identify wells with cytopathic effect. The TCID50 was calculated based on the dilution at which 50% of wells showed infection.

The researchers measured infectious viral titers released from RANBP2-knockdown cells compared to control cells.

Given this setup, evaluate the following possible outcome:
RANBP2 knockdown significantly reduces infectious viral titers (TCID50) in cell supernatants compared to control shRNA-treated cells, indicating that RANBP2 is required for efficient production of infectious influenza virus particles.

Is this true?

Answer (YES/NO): NO